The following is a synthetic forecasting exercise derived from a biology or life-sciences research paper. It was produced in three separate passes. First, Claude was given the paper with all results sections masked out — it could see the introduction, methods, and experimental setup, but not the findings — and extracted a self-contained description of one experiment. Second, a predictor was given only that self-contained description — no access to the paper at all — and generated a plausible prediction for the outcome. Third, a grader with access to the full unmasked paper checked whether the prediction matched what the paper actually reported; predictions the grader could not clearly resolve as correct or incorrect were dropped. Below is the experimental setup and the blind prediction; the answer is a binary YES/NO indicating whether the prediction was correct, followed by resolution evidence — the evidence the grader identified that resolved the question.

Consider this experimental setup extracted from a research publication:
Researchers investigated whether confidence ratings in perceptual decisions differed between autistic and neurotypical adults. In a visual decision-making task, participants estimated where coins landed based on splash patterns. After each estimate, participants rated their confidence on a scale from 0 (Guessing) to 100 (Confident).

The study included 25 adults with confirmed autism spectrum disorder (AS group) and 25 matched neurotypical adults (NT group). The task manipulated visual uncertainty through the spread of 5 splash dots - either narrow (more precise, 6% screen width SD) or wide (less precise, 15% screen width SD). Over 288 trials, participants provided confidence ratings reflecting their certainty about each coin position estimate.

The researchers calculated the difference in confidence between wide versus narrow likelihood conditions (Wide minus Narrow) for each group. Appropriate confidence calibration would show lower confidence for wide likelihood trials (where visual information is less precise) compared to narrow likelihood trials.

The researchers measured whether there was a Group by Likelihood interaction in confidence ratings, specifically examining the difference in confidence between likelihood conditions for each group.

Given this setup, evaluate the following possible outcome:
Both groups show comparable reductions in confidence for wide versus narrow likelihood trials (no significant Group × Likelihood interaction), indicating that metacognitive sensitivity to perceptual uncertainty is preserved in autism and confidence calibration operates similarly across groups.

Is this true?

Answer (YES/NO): NO